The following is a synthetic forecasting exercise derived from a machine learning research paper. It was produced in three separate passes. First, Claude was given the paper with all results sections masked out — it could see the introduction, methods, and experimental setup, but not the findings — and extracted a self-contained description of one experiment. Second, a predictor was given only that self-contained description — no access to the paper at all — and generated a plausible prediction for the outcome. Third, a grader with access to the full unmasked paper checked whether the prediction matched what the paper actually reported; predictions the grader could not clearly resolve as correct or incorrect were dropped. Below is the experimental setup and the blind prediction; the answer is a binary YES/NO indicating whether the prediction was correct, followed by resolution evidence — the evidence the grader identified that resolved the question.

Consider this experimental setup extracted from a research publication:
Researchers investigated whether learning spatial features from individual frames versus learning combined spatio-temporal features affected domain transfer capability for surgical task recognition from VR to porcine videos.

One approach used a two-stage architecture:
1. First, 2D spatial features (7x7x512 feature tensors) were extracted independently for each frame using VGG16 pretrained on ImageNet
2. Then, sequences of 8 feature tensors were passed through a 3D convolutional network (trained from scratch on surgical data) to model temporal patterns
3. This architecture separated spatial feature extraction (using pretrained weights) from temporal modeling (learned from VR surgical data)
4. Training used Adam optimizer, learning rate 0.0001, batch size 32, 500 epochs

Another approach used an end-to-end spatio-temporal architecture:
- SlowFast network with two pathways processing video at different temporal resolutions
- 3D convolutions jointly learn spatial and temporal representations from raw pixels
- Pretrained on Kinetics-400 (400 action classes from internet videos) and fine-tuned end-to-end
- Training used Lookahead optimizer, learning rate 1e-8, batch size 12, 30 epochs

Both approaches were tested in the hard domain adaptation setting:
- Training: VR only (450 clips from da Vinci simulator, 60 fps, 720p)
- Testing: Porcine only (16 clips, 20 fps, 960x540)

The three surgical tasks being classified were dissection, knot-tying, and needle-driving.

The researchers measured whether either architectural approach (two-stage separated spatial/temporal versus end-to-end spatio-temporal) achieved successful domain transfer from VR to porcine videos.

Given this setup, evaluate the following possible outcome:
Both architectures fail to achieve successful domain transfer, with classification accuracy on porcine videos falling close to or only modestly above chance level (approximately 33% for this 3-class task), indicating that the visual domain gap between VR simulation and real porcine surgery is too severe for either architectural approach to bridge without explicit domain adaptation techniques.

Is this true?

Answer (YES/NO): NO